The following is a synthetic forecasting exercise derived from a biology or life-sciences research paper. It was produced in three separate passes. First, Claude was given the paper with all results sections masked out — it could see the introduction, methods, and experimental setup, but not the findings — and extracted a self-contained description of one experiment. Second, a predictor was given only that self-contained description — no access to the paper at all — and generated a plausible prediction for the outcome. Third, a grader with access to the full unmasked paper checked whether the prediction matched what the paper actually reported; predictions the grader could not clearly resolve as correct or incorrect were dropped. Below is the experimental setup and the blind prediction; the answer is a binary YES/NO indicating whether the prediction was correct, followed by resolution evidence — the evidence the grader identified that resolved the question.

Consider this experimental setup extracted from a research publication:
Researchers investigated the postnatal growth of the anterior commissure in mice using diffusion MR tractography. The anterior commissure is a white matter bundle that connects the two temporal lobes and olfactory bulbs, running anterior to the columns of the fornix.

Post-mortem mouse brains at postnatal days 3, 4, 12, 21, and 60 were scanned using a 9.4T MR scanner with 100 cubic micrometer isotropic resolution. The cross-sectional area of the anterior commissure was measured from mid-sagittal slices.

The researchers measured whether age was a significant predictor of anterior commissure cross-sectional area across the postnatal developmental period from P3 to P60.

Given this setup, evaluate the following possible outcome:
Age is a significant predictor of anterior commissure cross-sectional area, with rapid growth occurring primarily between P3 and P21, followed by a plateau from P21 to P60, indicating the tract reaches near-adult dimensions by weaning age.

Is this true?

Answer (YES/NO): NO